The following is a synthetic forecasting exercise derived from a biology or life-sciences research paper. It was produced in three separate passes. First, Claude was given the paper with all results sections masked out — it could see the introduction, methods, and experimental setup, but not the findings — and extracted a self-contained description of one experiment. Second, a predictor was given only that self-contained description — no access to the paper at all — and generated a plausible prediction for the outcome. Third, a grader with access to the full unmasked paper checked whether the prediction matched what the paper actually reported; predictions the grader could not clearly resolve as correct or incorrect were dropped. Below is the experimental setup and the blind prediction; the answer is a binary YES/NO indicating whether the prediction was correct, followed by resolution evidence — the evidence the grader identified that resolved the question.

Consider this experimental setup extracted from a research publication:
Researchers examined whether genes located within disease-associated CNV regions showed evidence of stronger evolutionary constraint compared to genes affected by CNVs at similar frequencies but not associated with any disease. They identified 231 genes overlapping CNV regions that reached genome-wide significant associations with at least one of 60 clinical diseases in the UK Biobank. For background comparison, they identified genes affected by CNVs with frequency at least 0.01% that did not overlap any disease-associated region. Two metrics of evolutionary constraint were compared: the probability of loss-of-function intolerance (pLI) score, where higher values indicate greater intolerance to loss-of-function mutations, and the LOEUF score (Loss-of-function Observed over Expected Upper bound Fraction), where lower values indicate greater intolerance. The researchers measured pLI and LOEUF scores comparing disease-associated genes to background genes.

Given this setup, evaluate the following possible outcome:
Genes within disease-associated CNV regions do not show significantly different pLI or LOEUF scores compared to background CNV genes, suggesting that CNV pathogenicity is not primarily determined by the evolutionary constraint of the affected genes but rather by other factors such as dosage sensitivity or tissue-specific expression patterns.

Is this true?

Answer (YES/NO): NO